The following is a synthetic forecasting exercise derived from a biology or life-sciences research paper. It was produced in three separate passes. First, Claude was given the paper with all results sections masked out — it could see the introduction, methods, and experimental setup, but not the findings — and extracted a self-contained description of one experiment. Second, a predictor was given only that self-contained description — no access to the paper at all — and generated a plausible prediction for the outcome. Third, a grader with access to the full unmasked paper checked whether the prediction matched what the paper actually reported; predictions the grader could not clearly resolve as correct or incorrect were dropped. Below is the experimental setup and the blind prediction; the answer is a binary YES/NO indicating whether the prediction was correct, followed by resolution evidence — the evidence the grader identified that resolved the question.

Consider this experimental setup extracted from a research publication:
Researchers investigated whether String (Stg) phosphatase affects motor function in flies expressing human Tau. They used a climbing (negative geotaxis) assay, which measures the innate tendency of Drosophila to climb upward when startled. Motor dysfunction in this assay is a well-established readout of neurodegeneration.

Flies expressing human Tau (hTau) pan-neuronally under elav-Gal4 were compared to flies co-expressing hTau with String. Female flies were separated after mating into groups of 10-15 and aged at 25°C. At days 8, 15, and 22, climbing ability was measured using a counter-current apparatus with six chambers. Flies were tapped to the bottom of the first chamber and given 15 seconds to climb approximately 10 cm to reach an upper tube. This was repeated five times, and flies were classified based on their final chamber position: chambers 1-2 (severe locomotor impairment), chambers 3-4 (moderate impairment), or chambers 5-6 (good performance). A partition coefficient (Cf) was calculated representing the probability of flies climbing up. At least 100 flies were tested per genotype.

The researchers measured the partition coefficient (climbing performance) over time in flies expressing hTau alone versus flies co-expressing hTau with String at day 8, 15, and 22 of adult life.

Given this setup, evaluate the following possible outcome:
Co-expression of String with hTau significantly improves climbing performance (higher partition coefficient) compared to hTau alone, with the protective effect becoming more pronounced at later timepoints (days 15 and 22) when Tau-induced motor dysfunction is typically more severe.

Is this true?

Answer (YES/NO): NO